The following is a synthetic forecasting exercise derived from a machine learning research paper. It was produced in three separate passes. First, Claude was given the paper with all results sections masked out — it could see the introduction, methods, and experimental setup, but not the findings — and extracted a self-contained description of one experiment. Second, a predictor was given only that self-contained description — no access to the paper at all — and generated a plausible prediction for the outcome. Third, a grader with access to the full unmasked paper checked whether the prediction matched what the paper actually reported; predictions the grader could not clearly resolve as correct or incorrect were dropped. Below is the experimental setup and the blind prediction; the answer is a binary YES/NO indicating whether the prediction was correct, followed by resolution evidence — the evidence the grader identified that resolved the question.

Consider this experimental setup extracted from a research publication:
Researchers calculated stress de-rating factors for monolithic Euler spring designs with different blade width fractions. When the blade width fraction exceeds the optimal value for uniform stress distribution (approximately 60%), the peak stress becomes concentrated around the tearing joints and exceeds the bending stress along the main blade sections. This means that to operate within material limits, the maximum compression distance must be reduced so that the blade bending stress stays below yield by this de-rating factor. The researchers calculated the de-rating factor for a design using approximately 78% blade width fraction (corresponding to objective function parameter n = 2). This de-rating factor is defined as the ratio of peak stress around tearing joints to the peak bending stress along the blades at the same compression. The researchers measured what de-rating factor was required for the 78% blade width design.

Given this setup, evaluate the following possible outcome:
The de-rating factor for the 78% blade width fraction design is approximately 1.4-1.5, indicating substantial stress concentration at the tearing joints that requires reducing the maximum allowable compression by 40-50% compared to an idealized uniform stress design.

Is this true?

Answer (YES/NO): NO